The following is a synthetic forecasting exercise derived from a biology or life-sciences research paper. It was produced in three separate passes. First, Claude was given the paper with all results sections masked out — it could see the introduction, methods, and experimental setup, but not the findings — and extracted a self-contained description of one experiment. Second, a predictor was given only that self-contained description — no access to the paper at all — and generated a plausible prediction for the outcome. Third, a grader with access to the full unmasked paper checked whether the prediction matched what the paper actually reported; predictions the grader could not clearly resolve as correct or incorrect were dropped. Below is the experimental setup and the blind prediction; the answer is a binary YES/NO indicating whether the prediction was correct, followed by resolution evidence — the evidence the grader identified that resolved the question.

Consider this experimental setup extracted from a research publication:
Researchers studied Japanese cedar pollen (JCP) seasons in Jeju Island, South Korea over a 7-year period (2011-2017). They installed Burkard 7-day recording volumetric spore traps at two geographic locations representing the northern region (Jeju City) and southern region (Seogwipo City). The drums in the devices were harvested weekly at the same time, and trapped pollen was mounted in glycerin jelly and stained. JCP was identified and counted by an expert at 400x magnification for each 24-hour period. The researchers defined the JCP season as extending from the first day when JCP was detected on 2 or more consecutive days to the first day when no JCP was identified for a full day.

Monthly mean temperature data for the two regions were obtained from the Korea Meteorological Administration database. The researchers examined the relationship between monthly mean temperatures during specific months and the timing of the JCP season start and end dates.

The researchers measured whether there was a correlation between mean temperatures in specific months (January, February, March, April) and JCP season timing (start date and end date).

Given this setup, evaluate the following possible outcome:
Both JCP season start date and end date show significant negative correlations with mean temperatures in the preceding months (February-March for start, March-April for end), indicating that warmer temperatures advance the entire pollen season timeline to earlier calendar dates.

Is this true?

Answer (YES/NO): NO